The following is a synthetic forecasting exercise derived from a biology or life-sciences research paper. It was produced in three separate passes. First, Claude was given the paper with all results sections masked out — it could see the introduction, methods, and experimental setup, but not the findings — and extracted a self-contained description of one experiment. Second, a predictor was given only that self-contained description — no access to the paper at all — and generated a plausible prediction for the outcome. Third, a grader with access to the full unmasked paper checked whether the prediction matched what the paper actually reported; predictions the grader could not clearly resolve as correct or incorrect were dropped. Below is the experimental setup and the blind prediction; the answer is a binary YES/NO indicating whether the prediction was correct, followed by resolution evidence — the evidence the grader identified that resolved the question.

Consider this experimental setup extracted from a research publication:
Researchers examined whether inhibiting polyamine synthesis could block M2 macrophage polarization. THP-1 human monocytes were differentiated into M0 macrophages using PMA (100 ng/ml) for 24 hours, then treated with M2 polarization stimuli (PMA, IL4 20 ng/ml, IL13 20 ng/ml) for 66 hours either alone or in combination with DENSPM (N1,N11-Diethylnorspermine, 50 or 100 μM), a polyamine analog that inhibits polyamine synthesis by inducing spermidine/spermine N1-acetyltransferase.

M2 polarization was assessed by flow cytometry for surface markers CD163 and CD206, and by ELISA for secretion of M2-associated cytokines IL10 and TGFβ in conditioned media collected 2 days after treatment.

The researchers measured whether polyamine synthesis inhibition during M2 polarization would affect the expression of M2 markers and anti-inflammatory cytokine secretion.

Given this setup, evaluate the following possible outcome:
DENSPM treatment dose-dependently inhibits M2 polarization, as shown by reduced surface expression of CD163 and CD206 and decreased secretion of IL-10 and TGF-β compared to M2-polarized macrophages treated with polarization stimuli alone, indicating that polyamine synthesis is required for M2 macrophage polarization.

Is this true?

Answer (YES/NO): NO